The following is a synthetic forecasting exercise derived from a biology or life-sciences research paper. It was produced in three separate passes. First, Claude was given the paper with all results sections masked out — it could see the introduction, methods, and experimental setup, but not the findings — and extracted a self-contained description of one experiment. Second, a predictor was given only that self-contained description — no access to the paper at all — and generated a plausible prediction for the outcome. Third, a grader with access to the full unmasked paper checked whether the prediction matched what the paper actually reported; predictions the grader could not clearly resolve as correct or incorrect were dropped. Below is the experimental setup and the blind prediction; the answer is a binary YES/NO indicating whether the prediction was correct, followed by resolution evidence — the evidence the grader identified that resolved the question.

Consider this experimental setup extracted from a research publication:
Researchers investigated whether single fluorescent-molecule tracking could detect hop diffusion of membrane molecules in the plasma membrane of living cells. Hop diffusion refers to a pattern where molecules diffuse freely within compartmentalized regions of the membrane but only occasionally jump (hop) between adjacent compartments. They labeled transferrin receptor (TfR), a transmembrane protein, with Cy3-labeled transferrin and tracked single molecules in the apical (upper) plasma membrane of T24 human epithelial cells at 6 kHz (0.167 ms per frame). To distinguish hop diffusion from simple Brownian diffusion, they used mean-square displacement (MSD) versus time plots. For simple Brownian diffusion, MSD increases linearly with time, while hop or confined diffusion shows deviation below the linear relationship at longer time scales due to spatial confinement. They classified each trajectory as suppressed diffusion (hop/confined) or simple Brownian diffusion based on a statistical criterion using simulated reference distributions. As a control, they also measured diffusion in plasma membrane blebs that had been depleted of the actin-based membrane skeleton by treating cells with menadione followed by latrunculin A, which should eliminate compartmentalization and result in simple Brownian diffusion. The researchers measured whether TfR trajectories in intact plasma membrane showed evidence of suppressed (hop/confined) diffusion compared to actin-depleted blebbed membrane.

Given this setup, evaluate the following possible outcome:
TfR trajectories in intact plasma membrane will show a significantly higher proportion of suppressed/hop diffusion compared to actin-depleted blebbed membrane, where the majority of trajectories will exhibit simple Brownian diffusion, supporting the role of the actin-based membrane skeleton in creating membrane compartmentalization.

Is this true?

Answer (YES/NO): YES